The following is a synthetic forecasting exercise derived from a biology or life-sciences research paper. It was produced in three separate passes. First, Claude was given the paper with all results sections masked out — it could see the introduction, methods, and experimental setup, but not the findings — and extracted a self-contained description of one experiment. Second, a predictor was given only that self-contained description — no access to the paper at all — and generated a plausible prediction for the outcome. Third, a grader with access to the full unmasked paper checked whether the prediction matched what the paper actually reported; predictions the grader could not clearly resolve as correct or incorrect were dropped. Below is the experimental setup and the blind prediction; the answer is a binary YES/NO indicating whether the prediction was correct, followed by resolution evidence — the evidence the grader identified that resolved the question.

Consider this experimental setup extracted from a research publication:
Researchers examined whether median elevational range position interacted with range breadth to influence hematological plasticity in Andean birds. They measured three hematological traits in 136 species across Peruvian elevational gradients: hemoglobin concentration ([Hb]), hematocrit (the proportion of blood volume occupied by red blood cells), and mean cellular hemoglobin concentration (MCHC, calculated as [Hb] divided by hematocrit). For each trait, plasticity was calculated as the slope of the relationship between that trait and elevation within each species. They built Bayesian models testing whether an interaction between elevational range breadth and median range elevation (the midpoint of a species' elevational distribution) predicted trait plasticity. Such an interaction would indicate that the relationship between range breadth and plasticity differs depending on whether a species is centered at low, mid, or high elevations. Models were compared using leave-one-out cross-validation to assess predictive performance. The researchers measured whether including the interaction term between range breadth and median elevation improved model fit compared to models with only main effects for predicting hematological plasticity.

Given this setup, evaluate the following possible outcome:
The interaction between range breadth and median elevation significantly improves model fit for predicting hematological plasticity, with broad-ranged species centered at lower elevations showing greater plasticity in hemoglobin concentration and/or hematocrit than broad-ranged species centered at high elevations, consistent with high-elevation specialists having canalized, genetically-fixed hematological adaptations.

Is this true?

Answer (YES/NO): NO